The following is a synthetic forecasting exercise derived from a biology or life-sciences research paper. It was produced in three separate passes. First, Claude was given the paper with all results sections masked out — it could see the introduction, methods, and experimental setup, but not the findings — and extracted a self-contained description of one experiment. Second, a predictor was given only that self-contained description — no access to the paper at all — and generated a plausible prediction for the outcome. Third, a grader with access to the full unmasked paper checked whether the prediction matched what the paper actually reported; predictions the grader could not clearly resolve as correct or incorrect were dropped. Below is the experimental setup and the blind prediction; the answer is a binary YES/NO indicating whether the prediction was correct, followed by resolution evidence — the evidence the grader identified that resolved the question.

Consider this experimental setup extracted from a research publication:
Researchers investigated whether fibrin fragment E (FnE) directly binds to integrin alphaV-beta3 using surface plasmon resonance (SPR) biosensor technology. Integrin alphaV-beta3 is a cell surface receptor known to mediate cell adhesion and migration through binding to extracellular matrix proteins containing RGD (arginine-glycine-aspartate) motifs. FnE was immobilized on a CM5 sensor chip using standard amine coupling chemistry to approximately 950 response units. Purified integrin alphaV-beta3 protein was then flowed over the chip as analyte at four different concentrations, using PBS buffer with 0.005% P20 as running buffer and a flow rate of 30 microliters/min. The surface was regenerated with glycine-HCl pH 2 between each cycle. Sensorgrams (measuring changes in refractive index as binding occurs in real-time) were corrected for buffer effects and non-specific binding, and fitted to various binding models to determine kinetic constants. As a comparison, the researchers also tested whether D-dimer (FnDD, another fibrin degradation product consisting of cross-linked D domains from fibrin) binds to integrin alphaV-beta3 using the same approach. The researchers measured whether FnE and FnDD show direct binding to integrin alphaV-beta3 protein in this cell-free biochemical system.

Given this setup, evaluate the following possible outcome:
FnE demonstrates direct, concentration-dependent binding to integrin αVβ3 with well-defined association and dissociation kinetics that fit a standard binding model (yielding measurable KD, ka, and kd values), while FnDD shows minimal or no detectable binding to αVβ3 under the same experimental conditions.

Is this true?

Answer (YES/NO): NO